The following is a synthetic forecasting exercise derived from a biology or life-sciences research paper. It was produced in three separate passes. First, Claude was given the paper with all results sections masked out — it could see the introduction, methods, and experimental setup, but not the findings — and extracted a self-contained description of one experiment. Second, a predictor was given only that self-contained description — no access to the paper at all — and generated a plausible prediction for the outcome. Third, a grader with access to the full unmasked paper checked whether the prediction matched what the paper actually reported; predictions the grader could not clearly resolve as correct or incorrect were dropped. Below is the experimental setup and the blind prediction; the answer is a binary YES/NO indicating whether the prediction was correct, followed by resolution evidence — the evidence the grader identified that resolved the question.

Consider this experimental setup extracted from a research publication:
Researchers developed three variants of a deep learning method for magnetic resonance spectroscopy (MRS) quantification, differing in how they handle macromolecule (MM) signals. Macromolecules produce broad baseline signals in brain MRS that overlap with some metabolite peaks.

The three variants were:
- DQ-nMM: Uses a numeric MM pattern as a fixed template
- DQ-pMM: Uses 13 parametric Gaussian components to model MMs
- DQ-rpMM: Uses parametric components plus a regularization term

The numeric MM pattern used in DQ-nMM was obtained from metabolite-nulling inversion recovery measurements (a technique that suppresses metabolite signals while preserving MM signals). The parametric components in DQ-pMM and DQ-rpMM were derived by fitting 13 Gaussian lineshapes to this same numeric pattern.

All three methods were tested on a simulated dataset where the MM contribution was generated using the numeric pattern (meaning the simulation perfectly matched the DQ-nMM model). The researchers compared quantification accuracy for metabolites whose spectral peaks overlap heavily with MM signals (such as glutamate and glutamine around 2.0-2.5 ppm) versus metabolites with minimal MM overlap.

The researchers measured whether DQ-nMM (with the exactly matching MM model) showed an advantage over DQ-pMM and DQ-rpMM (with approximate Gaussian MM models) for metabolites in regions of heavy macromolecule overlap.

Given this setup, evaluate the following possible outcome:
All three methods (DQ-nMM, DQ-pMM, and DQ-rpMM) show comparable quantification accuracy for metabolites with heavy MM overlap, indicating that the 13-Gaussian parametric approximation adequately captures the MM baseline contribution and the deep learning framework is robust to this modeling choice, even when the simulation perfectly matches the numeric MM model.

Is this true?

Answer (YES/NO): NO